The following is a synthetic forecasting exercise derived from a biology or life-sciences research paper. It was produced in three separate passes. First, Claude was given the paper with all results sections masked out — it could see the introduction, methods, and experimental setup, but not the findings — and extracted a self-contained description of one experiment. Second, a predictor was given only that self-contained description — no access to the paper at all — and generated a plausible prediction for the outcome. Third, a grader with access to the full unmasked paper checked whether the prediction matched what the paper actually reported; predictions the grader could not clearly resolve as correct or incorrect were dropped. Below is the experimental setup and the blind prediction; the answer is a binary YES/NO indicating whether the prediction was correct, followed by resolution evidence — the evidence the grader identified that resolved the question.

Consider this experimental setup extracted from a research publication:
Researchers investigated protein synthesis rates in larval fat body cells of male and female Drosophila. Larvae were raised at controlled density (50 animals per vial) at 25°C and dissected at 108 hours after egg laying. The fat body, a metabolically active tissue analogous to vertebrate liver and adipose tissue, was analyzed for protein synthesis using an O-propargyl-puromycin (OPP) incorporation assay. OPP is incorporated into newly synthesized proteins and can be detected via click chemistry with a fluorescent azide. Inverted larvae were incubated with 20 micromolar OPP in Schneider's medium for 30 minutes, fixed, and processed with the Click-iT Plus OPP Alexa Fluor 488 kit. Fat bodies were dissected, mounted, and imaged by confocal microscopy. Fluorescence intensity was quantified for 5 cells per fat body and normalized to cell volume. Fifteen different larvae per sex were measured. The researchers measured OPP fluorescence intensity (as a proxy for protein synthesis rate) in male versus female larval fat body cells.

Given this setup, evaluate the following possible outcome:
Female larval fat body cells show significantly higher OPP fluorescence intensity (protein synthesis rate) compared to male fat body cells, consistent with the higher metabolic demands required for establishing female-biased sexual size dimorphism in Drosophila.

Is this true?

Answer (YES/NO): YES